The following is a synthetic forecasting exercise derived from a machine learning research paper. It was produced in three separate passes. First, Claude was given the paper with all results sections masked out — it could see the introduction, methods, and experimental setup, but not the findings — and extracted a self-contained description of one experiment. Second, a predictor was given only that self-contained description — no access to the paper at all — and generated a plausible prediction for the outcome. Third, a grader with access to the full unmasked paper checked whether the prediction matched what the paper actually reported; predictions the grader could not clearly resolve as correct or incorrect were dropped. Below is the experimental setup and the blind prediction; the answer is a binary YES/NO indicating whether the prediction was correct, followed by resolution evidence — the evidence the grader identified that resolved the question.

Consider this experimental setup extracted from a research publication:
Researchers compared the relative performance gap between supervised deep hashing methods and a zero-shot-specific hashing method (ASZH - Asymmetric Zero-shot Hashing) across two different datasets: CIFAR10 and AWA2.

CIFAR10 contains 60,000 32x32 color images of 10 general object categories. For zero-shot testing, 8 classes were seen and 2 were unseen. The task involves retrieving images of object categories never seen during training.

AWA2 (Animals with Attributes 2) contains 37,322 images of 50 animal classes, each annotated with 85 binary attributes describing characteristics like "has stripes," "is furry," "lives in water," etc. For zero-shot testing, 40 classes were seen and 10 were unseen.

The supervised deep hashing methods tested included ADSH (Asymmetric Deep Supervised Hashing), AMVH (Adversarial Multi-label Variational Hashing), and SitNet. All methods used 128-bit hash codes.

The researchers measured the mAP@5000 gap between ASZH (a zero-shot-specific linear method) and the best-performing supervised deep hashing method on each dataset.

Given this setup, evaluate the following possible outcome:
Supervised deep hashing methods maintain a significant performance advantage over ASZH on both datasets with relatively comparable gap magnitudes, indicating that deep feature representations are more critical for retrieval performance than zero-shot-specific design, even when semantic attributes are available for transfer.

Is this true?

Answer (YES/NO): NO